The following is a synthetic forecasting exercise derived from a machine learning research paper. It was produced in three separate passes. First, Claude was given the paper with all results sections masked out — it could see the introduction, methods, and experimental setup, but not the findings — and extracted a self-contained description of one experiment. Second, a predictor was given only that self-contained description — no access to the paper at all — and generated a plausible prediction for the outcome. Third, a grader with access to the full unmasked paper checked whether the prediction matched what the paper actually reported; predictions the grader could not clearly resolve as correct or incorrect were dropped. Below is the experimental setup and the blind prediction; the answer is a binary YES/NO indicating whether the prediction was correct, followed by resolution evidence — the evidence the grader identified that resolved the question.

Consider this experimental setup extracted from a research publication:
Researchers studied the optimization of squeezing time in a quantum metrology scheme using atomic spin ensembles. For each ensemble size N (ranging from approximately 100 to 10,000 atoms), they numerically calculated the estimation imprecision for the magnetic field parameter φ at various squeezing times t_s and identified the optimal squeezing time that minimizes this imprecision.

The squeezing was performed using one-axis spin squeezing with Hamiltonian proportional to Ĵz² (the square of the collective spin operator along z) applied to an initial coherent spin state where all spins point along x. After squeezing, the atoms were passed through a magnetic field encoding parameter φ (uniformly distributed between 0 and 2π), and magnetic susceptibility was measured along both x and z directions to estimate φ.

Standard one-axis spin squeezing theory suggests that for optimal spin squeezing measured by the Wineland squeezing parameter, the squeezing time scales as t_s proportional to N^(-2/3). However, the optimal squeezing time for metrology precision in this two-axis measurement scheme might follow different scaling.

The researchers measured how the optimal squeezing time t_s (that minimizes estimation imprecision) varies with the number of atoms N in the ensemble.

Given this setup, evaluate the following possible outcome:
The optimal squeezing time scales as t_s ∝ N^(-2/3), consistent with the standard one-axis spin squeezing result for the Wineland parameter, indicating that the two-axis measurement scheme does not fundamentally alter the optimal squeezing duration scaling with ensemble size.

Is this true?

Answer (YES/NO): YES